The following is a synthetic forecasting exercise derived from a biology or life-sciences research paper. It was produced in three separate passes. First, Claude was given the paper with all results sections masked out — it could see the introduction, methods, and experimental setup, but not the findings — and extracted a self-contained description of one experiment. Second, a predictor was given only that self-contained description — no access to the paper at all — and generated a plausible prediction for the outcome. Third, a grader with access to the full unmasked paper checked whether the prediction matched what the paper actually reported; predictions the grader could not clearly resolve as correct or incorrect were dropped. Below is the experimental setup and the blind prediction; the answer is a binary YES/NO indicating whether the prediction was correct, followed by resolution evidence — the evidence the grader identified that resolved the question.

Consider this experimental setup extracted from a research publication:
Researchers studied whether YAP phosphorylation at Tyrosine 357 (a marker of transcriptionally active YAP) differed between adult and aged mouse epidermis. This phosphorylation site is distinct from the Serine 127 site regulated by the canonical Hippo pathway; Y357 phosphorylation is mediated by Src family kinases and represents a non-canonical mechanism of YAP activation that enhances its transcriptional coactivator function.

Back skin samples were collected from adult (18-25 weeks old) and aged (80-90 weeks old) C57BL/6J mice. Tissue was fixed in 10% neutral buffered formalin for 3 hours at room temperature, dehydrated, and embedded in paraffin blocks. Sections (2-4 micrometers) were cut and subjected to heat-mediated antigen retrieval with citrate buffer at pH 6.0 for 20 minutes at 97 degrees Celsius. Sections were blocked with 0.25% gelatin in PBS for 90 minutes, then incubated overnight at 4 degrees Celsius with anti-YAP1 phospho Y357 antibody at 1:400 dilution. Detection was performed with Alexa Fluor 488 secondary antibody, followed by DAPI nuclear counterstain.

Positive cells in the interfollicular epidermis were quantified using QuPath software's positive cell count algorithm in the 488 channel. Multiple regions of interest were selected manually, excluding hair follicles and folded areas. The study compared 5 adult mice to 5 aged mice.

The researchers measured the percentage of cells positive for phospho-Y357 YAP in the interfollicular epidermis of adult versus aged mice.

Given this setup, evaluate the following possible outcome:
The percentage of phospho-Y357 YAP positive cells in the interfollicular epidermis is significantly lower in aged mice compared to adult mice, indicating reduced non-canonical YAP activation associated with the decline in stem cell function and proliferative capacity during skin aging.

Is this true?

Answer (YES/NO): NO